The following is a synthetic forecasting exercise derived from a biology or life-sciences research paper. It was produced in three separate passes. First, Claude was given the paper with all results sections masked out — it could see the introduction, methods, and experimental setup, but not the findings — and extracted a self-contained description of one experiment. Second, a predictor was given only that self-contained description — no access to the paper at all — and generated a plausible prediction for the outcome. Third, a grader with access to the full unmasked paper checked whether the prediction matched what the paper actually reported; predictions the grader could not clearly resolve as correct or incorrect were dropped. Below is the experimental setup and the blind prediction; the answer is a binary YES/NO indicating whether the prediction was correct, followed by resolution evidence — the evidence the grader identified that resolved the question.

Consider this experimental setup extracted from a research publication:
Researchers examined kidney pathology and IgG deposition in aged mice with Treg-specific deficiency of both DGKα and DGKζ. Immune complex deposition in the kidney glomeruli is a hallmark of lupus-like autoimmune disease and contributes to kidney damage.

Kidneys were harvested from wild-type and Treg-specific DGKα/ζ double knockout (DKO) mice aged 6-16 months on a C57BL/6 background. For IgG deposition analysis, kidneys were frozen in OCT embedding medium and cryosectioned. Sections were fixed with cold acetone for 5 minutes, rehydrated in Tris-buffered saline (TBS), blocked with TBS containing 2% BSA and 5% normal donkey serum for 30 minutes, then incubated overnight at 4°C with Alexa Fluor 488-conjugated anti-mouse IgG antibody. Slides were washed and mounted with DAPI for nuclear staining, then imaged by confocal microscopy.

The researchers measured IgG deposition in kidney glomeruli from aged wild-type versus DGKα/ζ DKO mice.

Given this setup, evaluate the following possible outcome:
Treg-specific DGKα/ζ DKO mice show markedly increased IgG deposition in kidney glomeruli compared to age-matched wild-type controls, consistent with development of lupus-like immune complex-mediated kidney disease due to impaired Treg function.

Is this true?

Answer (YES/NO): YES